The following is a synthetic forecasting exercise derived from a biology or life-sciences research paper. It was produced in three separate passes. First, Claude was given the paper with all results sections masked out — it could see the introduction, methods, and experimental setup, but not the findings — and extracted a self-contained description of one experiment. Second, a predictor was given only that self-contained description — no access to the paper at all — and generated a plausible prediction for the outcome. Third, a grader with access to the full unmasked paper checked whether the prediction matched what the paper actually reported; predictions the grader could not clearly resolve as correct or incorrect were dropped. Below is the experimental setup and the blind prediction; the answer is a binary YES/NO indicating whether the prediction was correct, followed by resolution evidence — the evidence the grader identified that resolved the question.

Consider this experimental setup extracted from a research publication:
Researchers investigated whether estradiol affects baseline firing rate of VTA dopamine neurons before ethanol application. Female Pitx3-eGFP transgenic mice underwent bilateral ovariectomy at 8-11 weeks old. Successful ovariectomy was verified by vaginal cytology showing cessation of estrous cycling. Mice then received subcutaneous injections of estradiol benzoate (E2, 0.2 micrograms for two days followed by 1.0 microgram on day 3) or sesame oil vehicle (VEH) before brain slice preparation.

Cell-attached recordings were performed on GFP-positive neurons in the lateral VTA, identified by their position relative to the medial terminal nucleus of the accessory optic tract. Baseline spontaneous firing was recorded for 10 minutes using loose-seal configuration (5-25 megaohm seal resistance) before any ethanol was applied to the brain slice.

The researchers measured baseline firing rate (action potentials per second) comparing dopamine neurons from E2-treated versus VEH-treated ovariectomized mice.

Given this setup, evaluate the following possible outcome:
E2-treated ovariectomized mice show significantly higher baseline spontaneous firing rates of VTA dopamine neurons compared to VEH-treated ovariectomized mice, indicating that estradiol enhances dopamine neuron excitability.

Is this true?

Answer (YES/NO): NO